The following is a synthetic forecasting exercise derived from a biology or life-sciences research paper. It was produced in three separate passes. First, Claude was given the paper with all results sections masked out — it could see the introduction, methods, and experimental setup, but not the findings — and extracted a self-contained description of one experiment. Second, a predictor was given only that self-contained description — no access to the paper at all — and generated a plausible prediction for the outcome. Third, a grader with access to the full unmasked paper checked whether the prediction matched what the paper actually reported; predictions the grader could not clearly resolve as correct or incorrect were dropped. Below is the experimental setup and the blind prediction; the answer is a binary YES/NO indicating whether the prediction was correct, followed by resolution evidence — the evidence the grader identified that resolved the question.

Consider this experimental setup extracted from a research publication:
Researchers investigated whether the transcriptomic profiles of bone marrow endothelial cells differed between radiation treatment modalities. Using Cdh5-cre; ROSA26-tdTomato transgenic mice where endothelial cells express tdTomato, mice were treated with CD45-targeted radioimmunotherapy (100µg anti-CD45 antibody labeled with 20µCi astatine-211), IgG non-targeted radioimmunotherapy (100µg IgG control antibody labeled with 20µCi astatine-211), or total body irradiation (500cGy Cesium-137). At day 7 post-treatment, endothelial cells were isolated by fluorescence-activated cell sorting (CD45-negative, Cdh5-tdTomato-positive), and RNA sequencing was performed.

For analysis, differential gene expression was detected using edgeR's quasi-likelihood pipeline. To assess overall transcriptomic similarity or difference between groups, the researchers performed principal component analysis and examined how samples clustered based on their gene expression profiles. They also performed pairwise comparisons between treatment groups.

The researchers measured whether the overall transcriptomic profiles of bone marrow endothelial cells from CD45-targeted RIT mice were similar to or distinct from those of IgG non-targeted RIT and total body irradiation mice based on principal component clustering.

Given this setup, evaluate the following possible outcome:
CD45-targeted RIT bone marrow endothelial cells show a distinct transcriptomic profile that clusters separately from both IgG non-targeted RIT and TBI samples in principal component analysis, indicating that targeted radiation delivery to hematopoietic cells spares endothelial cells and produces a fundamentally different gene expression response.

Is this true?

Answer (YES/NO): NO